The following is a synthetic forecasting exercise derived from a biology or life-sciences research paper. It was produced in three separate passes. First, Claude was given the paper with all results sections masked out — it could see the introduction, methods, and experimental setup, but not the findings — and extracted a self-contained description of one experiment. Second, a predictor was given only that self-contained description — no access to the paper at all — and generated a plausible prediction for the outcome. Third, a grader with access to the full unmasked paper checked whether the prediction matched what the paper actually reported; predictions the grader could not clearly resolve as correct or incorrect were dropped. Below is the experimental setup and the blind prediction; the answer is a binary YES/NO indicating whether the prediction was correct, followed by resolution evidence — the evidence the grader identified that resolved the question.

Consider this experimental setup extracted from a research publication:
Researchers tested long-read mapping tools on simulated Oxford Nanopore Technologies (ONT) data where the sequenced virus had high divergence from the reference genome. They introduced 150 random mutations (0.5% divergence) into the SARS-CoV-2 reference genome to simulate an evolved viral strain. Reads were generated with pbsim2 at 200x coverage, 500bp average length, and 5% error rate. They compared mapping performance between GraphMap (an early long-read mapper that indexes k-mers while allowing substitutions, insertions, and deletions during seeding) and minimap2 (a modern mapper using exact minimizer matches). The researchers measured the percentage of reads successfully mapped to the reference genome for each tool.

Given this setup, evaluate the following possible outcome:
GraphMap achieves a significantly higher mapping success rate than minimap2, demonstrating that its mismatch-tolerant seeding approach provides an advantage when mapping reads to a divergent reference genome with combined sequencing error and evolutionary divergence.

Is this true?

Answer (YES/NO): NO